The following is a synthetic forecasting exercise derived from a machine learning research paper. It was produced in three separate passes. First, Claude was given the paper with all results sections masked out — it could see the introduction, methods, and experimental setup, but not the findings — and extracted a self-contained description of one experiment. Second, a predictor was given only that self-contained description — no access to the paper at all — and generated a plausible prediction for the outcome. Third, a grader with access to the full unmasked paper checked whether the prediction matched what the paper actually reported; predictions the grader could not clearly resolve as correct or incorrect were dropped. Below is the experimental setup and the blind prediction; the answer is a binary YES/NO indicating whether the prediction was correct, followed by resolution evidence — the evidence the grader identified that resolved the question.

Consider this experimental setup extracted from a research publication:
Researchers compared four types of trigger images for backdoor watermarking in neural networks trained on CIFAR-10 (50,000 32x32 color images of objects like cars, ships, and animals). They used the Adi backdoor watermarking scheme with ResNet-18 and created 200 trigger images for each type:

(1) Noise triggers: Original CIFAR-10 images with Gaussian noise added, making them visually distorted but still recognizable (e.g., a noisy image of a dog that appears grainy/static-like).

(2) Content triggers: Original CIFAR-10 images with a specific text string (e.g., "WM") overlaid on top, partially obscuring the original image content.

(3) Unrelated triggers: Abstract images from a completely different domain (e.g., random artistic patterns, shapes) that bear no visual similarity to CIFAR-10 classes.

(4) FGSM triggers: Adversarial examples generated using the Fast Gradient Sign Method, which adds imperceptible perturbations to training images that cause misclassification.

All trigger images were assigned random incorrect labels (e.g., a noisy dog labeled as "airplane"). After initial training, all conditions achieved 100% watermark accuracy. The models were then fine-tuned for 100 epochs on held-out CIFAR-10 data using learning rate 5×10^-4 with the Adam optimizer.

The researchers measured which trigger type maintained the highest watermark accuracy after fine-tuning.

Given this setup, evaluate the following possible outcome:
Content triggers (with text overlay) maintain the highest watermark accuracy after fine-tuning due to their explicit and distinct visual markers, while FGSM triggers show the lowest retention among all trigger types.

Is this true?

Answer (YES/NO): NO